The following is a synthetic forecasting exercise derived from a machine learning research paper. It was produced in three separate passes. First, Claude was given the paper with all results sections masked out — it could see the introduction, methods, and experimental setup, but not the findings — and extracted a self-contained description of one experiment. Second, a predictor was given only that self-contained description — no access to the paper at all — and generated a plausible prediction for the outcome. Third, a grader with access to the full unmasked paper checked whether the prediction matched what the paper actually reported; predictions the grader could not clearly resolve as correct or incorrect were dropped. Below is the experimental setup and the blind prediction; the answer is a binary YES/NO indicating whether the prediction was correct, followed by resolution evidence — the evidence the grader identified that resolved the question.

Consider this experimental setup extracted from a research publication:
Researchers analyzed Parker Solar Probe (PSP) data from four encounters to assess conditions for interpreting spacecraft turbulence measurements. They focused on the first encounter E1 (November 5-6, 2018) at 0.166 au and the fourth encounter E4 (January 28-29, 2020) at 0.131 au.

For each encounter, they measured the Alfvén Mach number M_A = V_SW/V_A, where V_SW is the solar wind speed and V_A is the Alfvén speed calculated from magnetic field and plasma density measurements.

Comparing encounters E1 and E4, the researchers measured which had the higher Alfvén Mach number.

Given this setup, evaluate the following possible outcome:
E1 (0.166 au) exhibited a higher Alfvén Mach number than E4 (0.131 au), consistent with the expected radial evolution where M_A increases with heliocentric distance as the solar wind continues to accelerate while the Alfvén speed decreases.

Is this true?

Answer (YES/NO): YES